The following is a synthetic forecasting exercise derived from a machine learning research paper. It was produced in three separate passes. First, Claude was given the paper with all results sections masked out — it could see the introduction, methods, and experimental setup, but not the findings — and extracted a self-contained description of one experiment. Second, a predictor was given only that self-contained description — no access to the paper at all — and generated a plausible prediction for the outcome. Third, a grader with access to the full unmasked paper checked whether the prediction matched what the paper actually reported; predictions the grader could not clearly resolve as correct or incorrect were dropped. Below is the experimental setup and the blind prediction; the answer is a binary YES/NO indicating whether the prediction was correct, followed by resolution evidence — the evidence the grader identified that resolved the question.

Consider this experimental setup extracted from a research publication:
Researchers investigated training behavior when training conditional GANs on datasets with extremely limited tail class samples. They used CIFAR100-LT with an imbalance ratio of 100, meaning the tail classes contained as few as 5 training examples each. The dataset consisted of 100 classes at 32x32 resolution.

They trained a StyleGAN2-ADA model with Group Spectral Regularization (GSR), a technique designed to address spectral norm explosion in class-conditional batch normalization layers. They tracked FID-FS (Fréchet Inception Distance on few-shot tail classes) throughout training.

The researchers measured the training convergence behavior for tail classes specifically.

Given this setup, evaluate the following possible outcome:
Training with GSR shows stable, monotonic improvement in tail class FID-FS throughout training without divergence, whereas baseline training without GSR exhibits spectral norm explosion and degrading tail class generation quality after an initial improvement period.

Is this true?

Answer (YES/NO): NO